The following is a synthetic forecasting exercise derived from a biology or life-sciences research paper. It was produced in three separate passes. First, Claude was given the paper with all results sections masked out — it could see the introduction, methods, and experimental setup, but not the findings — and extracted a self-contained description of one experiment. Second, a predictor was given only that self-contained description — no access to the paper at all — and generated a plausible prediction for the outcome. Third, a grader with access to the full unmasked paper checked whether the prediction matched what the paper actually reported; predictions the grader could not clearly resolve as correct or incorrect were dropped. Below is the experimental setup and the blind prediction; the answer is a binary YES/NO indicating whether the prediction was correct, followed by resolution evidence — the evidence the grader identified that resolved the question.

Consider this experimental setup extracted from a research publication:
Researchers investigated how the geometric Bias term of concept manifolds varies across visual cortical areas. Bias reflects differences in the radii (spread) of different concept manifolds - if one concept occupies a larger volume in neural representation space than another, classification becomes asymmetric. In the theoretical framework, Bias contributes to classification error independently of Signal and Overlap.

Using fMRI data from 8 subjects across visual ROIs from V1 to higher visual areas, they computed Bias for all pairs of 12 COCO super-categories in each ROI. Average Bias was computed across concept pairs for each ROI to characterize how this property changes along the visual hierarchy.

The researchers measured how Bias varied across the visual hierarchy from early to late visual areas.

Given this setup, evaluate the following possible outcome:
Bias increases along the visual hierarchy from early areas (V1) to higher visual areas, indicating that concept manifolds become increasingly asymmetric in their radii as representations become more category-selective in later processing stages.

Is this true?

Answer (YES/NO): NO